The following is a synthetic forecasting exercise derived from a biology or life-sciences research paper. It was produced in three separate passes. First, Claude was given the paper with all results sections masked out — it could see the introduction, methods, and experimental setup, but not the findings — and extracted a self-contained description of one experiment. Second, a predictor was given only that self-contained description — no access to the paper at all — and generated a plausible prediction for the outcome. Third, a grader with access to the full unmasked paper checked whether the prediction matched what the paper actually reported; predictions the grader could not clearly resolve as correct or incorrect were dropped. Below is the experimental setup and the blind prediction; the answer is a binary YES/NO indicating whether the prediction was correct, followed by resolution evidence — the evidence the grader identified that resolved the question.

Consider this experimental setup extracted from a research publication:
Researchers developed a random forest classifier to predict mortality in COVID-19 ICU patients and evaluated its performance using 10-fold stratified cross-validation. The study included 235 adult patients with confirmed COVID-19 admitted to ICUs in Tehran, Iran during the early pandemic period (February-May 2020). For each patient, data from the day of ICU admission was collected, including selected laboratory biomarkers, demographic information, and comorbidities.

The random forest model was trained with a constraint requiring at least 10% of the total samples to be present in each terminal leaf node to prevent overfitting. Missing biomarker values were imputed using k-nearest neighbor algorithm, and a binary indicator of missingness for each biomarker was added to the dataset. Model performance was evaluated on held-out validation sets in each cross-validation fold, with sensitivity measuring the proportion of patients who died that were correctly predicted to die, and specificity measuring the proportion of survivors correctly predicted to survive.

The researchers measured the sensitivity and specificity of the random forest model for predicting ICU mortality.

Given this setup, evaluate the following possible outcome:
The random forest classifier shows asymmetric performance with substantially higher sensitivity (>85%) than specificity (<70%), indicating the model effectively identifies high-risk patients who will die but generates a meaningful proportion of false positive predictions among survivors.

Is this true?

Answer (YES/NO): NO